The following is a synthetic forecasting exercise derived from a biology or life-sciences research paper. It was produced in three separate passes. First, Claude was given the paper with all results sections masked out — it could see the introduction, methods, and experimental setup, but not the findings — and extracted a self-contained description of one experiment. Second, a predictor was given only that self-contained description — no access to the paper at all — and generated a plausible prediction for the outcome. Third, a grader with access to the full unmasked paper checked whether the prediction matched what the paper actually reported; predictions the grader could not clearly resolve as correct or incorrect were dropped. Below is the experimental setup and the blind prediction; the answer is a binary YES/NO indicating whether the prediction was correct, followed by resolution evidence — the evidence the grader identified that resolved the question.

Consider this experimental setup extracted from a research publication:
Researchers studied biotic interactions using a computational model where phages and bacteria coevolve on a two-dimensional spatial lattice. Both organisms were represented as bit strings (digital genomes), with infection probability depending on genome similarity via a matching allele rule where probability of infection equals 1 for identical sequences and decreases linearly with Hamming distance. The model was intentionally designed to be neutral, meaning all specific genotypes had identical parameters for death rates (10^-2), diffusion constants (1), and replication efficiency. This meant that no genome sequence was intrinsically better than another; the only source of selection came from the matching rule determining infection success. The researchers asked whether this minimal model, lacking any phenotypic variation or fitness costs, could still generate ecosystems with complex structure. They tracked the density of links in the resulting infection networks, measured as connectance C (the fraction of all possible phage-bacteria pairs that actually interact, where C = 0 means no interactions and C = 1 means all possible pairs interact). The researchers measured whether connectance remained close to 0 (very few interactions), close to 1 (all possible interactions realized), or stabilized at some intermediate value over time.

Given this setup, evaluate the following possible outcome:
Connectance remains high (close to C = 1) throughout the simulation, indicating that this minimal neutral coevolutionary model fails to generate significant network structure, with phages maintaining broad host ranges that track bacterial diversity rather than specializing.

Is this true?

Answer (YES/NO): NO